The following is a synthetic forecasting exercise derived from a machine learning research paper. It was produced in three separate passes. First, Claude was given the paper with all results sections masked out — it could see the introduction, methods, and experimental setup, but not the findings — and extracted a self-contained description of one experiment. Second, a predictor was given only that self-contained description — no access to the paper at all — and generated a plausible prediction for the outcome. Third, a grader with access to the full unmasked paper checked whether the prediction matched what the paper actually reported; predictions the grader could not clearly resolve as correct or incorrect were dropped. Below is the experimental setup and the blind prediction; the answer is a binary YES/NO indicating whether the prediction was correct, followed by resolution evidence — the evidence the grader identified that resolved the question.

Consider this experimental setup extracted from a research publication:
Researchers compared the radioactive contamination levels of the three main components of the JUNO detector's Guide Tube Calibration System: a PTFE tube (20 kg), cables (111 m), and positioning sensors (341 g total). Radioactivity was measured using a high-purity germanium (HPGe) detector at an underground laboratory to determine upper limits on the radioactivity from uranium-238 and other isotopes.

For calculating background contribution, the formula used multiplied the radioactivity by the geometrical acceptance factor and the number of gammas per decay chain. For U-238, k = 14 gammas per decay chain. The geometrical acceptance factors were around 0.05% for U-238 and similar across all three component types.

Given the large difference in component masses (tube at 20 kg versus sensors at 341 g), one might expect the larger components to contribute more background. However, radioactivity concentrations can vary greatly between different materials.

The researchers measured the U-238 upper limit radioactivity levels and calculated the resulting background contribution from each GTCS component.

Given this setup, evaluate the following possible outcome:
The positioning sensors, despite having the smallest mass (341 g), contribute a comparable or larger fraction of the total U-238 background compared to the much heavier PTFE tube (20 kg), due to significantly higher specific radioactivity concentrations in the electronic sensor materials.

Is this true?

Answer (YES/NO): YES